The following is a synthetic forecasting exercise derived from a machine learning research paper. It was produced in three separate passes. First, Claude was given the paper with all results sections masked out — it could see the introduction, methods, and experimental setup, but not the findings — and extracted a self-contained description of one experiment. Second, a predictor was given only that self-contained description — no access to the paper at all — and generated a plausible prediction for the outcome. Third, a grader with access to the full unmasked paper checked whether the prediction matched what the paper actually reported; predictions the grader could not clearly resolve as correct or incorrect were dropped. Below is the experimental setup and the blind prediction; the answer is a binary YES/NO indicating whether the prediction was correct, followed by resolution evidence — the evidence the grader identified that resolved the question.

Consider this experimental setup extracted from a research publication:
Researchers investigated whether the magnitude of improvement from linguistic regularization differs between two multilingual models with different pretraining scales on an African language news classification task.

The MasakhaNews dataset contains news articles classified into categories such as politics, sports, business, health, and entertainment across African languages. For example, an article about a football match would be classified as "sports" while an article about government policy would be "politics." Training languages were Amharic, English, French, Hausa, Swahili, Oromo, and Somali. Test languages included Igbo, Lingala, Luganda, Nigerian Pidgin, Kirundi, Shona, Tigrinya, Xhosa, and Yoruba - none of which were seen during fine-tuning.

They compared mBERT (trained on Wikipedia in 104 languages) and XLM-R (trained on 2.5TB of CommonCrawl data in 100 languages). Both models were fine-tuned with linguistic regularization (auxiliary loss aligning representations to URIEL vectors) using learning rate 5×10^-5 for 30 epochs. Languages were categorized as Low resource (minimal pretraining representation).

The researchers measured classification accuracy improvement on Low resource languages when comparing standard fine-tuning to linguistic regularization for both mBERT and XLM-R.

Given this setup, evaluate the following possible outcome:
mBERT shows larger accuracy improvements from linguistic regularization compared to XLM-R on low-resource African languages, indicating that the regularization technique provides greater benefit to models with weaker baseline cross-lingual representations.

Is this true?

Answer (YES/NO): NO